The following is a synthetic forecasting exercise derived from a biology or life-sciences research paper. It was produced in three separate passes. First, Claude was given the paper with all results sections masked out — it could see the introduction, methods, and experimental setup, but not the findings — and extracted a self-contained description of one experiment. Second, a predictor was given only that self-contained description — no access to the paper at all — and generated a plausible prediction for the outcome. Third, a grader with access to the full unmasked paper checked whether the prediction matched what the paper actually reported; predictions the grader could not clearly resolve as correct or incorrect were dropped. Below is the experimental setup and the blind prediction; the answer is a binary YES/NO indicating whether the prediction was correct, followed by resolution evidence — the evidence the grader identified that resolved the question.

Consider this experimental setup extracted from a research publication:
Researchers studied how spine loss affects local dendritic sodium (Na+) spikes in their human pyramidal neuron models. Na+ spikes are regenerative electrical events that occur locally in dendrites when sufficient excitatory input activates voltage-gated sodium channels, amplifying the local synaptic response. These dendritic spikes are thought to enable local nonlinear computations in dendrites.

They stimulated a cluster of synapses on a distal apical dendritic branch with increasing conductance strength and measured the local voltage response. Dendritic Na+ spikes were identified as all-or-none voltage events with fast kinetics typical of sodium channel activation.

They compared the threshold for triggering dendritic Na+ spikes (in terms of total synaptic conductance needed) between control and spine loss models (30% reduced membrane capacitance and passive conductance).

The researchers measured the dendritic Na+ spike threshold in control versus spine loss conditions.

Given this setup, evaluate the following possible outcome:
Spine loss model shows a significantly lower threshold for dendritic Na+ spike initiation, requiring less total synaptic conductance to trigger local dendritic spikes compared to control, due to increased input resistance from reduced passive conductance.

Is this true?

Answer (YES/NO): NO